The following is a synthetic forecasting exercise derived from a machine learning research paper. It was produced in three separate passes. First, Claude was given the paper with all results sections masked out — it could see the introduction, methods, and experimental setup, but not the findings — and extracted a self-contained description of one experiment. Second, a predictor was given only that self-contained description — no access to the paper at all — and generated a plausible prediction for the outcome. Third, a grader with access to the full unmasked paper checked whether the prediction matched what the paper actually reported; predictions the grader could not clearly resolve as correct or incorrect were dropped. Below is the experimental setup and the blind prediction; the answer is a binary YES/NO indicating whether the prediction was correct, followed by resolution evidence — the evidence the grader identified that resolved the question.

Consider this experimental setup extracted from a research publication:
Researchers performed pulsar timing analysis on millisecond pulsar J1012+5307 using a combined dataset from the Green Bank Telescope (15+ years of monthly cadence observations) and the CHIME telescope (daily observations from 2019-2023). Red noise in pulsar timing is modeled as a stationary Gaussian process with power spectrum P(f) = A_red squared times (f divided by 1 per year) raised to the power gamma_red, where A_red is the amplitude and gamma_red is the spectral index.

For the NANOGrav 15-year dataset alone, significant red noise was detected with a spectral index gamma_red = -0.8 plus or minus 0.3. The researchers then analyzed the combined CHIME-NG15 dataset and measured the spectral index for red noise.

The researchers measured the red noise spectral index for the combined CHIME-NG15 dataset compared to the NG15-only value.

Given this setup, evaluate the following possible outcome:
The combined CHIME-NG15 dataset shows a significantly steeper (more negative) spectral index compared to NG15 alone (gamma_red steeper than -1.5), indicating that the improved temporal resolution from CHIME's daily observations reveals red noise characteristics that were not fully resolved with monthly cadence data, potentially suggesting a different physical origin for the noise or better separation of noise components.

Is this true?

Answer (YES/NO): NO